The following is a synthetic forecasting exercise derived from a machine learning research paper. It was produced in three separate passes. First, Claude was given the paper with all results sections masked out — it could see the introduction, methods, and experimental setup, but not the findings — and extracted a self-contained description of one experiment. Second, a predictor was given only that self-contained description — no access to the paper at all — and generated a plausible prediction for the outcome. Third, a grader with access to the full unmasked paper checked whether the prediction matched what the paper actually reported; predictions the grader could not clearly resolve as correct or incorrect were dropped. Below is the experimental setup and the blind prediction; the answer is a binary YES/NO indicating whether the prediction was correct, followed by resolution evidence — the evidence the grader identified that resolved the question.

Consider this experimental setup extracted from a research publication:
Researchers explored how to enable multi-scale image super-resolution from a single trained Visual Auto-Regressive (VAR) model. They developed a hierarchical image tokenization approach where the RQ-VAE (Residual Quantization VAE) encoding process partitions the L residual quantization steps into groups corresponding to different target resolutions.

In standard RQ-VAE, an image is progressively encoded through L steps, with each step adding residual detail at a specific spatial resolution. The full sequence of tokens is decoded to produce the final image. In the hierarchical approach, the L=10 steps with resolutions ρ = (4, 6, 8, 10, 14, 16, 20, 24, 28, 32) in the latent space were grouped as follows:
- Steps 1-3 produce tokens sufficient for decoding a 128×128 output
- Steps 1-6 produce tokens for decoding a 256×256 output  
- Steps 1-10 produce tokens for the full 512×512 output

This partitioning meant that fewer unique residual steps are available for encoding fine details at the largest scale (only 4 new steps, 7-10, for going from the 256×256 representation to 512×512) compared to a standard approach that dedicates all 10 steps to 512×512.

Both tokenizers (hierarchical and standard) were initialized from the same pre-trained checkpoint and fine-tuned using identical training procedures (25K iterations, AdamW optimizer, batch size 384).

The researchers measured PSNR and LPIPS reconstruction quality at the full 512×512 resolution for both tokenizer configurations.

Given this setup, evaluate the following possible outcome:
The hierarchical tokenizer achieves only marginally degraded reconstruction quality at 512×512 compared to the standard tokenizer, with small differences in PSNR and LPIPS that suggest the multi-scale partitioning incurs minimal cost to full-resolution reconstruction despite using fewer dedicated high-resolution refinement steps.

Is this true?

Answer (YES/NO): NO